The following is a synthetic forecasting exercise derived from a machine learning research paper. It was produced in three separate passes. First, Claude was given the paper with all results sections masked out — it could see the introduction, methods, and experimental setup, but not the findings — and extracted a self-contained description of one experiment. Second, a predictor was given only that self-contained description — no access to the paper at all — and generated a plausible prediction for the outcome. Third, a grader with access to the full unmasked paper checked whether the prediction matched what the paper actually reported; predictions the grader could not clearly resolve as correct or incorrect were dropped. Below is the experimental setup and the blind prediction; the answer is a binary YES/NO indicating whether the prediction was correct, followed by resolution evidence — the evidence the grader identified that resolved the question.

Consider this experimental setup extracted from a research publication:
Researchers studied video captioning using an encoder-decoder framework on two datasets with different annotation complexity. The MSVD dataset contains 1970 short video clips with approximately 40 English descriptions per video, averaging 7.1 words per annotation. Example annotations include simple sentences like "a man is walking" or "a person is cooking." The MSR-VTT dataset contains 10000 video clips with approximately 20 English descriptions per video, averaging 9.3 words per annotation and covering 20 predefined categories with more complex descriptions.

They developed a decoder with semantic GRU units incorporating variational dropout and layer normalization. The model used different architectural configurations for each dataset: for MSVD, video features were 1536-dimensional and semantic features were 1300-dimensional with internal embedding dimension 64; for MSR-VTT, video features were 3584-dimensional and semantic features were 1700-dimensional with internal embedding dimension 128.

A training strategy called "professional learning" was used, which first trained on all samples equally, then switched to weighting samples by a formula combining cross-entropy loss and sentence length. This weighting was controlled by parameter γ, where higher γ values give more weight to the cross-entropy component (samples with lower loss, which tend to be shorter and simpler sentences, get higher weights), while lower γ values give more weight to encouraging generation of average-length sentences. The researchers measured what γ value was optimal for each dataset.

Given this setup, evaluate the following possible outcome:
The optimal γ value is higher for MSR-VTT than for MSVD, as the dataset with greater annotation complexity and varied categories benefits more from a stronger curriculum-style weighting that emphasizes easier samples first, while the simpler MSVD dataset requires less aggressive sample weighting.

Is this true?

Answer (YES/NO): NO